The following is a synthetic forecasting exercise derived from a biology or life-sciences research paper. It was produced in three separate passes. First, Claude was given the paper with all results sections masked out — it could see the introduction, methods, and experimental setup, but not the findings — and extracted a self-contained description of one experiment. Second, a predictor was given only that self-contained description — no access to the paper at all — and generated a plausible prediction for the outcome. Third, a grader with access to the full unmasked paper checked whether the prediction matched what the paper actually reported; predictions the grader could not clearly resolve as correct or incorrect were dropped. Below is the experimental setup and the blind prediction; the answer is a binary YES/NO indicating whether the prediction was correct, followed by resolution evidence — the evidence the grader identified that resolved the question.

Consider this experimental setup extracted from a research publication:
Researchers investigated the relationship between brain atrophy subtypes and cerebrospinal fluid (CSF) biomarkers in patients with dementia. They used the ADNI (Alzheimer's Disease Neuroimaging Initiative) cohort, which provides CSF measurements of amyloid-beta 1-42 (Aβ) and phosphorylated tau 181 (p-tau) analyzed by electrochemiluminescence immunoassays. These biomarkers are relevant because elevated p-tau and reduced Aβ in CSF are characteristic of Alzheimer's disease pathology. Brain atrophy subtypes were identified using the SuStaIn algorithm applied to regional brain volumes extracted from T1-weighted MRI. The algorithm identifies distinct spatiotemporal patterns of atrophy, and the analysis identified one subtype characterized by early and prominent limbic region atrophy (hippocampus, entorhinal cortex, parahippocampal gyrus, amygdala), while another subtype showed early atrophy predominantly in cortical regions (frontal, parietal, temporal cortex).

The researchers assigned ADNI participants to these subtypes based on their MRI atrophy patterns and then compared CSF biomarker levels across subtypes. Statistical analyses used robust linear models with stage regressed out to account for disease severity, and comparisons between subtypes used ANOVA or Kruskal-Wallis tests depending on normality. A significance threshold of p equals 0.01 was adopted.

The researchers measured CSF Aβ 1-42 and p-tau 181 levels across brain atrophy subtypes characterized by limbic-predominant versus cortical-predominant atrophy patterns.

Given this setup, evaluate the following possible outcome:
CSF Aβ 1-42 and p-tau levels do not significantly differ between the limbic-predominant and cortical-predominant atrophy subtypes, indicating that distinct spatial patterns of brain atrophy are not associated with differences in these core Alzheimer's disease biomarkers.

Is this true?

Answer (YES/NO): NO